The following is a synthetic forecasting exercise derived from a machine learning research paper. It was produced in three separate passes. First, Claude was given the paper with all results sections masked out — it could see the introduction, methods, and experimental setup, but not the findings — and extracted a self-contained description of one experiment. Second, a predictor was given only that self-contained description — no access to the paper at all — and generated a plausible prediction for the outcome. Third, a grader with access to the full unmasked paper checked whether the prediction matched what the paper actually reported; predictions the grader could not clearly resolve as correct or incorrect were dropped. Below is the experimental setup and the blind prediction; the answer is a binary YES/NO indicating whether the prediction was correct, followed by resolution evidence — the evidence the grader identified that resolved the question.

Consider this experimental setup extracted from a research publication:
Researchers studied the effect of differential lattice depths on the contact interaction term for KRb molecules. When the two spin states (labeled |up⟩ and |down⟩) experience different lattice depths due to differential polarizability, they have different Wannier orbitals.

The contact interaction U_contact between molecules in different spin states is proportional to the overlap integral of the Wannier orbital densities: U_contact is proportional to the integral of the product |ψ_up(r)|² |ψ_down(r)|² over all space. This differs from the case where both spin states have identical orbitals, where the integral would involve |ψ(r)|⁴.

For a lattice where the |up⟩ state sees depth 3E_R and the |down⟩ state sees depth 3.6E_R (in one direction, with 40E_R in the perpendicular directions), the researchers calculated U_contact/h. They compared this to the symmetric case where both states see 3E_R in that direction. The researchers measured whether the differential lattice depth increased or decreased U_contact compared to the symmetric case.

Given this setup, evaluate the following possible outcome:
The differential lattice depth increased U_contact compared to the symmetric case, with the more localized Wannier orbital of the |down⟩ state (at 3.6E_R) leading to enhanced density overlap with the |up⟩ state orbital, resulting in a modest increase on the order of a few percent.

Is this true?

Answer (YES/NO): YES